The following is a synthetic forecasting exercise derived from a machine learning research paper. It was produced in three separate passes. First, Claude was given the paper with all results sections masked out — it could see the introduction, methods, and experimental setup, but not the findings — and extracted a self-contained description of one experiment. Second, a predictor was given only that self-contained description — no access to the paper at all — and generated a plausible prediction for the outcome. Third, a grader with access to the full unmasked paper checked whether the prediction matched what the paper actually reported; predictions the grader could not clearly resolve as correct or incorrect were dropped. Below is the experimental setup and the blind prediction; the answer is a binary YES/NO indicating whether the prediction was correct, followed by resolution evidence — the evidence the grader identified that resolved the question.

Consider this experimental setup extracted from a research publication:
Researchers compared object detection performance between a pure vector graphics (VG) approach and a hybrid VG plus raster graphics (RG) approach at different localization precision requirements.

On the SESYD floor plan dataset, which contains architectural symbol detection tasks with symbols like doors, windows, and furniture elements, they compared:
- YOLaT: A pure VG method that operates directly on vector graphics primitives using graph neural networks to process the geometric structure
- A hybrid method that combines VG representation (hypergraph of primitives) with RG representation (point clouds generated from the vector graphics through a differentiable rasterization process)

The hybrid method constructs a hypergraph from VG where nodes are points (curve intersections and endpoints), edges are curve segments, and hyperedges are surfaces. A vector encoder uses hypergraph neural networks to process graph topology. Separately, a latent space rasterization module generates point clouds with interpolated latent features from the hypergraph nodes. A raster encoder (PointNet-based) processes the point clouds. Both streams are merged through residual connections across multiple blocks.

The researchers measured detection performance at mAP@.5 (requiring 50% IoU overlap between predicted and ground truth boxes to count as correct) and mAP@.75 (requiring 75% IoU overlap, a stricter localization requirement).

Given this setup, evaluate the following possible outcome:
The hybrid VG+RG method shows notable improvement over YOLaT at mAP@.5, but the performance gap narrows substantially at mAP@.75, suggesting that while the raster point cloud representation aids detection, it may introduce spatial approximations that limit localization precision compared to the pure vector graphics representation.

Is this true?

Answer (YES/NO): NO